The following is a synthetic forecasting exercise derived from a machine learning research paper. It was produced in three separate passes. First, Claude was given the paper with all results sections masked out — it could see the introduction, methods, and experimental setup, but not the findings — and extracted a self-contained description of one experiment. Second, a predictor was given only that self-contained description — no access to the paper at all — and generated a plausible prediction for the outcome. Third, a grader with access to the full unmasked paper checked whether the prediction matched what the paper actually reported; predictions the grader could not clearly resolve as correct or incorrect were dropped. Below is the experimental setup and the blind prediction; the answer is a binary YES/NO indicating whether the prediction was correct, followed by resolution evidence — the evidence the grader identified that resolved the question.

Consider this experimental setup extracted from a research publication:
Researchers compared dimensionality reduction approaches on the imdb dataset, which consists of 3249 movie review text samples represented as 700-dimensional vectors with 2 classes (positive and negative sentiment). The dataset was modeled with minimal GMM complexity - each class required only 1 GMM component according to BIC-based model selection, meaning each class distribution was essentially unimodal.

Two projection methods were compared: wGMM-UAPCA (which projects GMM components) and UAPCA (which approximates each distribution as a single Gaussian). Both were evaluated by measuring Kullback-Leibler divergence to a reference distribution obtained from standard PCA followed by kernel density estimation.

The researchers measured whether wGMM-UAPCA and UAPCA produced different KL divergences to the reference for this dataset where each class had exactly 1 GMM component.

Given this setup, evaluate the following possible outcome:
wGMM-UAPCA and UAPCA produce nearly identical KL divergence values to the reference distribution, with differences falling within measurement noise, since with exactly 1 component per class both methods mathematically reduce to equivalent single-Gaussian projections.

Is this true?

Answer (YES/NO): YES